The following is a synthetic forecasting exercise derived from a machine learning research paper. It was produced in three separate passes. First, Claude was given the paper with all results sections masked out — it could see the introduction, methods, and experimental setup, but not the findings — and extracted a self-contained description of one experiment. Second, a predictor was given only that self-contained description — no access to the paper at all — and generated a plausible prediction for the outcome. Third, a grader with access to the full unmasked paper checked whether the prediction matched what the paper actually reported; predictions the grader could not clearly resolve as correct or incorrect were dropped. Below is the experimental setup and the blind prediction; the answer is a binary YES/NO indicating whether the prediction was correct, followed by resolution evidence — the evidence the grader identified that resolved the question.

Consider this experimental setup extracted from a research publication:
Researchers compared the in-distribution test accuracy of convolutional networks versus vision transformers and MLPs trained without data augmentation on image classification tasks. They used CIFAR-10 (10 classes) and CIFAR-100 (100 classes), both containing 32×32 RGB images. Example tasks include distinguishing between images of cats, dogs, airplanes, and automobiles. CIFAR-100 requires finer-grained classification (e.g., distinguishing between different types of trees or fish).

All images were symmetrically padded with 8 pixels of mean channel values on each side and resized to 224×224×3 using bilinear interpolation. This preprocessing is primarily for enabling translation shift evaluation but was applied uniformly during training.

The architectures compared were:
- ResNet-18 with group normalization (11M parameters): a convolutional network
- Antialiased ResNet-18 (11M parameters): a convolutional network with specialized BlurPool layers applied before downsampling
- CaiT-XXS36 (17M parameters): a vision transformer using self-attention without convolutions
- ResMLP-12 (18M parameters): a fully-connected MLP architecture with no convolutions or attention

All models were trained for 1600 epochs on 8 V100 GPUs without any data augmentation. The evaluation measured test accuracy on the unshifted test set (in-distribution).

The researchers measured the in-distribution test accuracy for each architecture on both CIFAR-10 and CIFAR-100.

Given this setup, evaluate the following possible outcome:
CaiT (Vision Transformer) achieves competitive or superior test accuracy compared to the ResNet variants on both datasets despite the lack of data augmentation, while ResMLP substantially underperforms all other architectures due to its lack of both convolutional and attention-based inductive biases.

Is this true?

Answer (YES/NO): NO